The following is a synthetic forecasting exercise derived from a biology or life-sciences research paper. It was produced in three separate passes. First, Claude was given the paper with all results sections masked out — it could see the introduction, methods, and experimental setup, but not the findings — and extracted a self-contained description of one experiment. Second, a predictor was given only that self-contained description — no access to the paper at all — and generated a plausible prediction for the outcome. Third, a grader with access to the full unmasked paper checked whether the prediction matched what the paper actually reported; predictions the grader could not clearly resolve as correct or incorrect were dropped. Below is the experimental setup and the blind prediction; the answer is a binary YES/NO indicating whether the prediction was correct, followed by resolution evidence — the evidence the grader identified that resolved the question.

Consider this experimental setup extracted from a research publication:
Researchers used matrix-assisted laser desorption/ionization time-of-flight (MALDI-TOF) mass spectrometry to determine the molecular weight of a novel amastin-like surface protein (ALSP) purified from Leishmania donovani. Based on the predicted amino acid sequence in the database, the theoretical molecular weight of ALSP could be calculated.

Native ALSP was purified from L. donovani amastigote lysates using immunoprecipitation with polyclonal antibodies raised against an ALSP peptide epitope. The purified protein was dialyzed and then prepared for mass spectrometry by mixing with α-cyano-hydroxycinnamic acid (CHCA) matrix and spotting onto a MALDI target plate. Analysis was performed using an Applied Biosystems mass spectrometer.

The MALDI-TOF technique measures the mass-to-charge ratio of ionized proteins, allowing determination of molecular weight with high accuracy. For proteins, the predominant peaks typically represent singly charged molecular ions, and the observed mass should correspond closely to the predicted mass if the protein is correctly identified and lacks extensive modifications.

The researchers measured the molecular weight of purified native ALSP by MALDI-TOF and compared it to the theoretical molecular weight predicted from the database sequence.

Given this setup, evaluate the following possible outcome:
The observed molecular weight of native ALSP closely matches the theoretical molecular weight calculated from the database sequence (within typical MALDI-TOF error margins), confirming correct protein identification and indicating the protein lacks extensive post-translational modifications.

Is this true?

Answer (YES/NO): YES